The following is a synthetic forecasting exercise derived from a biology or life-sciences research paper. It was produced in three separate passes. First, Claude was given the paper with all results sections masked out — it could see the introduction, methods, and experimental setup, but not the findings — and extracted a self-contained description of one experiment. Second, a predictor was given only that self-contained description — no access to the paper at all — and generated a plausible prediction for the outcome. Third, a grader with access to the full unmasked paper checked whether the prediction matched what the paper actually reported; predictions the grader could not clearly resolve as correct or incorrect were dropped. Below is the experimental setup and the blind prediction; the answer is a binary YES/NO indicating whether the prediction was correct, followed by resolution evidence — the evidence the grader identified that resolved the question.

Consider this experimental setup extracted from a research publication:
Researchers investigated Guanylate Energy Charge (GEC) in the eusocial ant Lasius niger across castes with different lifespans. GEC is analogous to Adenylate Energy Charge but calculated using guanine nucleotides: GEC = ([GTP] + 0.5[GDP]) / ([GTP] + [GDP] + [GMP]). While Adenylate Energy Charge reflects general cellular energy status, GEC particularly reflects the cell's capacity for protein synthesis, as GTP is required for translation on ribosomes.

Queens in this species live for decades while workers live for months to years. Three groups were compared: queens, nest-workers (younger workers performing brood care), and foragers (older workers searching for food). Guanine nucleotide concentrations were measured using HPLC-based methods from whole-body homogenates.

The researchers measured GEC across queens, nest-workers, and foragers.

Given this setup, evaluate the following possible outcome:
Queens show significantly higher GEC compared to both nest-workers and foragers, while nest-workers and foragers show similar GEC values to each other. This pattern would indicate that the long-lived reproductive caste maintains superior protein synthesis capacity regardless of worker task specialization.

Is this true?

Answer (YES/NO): NO